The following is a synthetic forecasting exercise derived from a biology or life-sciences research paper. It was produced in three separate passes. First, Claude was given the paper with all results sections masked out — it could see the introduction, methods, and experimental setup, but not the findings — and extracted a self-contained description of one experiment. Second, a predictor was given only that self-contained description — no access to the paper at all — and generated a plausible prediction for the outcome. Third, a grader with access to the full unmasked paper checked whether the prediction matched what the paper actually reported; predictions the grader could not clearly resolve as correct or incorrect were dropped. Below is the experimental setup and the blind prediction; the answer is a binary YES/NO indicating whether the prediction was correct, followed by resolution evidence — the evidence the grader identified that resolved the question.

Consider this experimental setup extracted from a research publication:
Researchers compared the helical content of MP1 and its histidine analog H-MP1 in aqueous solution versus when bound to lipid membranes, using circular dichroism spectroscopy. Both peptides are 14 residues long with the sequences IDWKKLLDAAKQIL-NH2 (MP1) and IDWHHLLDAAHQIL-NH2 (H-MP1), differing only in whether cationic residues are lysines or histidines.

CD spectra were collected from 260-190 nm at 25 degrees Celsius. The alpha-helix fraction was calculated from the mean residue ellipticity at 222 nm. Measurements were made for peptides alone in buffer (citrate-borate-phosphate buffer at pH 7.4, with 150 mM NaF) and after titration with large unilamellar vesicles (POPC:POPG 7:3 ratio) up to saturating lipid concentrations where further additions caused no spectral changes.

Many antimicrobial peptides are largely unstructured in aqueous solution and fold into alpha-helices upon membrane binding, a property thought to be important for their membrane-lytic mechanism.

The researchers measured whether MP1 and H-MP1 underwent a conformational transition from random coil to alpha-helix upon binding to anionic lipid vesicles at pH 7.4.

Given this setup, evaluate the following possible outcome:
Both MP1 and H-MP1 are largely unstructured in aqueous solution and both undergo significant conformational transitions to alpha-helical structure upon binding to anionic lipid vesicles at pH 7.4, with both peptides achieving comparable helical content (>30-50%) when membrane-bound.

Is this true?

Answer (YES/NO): NO